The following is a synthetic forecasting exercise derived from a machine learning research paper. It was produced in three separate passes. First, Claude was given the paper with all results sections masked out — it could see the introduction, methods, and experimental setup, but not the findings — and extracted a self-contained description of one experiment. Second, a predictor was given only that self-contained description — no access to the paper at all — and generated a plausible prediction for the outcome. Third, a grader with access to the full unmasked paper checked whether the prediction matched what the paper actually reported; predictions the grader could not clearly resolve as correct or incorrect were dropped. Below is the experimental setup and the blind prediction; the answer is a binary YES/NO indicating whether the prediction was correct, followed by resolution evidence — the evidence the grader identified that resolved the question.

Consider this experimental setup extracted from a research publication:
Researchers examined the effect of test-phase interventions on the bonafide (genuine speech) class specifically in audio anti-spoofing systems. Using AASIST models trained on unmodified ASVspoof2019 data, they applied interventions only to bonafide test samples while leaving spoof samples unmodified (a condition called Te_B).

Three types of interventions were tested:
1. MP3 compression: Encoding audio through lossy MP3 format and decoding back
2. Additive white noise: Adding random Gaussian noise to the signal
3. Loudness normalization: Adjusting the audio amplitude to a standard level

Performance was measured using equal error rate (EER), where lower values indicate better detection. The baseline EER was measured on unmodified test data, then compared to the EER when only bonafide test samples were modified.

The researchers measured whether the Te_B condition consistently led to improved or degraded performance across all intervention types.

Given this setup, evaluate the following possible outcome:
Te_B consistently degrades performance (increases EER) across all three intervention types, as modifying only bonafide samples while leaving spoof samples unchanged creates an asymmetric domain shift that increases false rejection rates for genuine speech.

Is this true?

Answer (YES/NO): YES